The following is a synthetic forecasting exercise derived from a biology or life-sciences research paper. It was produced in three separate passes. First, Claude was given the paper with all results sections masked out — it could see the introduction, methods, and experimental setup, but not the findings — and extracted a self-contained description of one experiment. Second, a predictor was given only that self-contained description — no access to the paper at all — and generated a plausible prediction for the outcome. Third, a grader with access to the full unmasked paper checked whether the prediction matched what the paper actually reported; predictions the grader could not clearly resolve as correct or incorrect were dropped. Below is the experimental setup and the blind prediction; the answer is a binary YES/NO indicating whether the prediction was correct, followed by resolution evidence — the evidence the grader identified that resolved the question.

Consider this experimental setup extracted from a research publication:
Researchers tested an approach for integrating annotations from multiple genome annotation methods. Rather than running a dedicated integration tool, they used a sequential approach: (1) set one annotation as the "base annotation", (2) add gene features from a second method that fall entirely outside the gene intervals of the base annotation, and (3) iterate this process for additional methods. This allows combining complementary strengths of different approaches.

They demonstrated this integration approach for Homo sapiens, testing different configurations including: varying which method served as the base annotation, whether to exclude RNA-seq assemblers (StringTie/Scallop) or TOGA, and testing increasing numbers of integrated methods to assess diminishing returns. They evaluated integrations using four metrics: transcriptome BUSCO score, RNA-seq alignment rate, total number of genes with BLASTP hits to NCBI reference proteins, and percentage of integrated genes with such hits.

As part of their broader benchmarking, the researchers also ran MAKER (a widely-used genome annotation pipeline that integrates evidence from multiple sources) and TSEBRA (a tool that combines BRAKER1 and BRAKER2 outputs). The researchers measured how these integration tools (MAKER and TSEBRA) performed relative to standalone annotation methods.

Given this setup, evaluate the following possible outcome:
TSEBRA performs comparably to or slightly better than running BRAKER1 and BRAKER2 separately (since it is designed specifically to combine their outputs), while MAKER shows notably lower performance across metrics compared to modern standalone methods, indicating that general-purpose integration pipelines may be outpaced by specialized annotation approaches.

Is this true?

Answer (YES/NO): NO